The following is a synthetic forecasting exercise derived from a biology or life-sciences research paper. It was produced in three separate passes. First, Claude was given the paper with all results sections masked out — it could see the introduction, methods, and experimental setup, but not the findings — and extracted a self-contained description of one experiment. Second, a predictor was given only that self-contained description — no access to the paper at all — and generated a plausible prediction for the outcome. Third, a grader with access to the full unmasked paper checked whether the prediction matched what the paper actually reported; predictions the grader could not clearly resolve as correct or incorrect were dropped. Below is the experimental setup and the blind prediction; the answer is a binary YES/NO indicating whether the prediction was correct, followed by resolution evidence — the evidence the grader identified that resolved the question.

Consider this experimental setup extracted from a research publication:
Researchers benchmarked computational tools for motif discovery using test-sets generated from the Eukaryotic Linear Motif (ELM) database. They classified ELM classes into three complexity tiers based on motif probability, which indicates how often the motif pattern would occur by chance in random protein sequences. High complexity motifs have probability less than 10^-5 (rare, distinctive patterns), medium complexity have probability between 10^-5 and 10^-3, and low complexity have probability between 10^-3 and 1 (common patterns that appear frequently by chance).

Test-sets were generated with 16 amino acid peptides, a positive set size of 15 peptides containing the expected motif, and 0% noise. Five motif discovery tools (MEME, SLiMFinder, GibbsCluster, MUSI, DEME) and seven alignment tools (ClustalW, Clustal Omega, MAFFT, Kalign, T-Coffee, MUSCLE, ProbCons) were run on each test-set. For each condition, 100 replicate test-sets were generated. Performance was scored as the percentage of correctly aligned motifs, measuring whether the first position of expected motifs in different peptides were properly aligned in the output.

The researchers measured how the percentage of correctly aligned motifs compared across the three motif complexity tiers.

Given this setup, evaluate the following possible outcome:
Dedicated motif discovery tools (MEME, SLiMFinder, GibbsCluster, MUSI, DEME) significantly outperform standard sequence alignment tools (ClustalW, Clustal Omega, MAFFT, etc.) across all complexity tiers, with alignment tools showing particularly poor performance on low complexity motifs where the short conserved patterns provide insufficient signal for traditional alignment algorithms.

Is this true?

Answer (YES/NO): NO